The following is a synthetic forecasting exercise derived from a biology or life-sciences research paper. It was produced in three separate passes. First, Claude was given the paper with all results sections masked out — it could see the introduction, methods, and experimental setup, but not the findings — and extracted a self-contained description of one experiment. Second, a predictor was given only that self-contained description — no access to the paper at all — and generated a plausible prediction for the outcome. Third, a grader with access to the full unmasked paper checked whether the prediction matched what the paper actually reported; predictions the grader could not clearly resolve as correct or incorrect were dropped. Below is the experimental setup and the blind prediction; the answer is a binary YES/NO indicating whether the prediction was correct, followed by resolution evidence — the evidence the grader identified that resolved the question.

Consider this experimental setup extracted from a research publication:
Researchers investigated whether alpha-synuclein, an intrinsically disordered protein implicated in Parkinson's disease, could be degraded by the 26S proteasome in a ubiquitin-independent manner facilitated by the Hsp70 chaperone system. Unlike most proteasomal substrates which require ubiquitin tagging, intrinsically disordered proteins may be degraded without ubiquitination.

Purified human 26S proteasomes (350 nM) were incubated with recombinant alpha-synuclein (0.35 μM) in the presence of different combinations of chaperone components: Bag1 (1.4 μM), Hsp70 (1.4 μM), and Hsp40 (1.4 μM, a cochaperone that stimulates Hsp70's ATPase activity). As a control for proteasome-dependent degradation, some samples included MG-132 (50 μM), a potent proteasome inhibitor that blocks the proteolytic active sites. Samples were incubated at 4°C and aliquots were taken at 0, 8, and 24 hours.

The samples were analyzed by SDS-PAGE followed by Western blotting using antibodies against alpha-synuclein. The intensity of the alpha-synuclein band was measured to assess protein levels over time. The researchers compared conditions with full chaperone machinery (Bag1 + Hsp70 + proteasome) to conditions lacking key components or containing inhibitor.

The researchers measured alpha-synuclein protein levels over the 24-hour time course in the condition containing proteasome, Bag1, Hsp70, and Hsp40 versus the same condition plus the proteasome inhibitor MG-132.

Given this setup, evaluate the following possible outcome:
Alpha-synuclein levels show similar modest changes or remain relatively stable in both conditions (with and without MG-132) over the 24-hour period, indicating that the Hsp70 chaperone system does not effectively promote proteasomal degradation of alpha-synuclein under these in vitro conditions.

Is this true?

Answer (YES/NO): NO